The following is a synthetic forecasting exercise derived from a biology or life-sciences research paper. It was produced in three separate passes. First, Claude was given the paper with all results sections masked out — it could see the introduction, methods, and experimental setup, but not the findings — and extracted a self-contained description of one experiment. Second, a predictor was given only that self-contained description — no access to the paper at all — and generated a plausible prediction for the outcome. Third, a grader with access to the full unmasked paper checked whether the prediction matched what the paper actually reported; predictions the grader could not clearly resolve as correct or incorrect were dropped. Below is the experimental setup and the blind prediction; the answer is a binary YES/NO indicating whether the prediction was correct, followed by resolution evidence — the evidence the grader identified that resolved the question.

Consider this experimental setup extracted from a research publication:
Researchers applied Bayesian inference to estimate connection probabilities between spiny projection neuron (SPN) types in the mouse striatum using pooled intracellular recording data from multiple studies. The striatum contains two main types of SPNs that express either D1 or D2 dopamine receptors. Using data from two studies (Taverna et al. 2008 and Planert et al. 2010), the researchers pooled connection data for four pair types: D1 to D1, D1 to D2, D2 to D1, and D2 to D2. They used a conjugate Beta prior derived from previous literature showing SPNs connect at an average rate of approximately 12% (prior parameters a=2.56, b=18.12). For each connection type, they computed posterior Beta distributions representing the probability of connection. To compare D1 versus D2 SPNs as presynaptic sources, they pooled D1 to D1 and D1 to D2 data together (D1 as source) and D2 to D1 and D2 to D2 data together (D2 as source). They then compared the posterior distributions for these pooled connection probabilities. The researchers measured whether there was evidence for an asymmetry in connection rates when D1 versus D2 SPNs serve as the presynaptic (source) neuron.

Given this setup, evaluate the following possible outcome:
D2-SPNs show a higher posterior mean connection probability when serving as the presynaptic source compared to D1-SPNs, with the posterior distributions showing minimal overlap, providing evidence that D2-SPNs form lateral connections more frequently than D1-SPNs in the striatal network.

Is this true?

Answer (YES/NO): YES